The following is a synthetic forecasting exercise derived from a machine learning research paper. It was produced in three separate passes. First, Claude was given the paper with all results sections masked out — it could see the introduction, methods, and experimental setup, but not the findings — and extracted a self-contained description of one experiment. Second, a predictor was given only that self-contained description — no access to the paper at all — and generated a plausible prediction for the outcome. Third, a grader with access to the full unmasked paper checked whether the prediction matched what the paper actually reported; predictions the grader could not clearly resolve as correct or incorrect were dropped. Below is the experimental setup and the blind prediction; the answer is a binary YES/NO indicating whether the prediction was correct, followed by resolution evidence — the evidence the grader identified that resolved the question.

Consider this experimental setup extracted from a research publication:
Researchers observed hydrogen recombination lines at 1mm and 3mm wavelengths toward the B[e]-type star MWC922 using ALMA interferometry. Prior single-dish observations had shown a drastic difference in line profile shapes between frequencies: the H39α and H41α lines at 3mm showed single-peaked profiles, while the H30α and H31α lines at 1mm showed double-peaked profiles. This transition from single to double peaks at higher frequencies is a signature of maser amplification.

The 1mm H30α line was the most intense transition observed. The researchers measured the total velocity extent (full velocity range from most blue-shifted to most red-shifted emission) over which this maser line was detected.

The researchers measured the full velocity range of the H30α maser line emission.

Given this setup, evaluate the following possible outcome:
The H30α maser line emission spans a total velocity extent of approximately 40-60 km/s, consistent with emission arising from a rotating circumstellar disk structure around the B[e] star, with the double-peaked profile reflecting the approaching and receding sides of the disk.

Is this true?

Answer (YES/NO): NO